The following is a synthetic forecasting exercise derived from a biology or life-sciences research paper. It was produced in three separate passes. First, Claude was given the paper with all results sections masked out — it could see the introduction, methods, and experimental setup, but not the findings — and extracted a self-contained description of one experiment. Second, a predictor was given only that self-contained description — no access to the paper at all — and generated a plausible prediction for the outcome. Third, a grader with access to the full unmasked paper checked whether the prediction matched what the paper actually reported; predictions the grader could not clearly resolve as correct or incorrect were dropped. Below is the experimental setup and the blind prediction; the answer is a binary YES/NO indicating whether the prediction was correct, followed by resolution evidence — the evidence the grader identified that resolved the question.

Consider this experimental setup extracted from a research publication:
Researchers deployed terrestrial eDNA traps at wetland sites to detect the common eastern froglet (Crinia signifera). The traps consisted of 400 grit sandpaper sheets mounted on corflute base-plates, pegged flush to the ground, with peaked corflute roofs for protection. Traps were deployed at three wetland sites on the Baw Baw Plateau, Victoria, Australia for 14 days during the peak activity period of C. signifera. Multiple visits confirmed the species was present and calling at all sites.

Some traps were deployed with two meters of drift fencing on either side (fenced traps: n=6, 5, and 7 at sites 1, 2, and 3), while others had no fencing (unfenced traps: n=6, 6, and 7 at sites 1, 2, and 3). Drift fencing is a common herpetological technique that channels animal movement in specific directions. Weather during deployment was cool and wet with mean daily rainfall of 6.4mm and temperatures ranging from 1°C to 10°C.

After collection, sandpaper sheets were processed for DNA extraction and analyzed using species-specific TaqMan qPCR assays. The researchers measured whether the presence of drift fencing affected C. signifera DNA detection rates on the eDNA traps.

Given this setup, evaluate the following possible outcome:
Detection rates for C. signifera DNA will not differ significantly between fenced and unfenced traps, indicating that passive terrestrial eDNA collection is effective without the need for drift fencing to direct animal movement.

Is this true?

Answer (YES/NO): YES